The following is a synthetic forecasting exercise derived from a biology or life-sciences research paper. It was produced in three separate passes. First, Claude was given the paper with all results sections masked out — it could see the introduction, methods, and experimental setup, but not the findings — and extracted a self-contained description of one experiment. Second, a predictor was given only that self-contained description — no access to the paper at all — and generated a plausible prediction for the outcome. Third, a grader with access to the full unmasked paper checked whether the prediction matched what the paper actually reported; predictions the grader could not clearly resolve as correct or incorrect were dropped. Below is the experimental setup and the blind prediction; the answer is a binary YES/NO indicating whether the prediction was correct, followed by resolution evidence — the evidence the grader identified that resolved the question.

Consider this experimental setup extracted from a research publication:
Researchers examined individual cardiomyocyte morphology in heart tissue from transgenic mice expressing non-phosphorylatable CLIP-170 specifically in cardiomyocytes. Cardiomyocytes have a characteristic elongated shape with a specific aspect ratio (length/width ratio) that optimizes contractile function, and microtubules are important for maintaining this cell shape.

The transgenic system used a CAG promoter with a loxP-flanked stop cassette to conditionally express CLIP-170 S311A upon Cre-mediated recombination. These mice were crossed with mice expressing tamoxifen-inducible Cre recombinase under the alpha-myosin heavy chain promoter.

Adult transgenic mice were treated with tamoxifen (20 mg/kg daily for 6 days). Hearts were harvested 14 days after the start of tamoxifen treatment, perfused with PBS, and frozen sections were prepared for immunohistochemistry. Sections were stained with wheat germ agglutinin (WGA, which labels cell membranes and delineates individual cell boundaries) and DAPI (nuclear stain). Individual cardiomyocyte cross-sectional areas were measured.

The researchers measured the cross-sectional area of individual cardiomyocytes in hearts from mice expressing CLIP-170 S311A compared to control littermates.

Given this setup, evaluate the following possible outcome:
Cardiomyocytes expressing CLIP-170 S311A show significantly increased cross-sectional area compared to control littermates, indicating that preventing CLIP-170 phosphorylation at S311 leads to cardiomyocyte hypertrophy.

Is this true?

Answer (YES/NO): NO